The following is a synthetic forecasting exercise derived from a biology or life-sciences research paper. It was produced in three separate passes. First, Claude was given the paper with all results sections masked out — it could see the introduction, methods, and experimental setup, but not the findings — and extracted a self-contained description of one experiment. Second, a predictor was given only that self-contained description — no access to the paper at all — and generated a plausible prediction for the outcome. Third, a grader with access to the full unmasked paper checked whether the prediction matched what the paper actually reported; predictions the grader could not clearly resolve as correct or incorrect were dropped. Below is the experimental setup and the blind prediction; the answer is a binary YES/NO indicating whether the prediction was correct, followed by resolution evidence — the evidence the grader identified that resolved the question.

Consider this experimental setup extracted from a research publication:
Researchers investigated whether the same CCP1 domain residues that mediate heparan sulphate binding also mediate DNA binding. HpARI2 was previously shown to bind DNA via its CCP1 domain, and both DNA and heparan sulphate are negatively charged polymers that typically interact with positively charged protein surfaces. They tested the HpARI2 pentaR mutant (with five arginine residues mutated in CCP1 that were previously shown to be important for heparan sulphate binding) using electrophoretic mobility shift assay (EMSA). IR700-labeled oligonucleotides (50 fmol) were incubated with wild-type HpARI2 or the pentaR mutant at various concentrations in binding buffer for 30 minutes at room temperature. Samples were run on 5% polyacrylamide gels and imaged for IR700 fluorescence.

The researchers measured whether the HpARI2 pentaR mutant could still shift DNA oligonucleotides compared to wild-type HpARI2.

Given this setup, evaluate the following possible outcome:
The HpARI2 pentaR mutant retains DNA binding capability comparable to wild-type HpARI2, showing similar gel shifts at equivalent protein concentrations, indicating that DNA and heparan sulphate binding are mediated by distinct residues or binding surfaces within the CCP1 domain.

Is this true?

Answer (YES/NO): NO